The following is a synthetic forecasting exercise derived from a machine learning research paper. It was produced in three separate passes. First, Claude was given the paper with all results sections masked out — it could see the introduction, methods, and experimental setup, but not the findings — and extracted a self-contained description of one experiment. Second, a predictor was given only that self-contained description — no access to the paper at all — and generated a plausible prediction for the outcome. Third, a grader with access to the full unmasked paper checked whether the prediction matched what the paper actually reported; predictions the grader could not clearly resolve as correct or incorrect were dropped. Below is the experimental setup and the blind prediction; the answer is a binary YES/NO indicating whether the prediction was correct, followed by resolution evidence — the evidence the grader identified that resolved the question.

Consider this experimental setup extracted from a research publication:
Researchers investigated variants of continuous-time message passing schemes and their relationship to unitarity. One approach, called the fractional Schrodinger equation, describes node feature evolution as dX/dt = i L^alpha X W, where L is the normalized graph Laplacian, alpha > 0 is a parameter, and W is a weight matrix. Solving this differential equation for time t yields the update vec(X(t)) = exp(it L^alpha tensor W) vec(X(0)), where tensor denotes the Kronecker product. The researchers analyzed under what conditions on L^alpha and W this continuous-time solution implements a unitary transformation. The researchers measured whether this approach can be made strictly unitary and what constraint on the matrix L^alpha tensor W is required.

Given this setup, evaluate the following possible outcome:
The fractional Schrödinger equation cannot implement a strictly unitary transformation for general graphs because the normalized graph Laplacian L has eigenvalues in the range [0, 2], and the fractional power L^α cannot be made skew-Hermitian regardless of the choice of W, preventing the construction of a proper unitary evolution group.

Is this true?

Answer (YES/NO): NO